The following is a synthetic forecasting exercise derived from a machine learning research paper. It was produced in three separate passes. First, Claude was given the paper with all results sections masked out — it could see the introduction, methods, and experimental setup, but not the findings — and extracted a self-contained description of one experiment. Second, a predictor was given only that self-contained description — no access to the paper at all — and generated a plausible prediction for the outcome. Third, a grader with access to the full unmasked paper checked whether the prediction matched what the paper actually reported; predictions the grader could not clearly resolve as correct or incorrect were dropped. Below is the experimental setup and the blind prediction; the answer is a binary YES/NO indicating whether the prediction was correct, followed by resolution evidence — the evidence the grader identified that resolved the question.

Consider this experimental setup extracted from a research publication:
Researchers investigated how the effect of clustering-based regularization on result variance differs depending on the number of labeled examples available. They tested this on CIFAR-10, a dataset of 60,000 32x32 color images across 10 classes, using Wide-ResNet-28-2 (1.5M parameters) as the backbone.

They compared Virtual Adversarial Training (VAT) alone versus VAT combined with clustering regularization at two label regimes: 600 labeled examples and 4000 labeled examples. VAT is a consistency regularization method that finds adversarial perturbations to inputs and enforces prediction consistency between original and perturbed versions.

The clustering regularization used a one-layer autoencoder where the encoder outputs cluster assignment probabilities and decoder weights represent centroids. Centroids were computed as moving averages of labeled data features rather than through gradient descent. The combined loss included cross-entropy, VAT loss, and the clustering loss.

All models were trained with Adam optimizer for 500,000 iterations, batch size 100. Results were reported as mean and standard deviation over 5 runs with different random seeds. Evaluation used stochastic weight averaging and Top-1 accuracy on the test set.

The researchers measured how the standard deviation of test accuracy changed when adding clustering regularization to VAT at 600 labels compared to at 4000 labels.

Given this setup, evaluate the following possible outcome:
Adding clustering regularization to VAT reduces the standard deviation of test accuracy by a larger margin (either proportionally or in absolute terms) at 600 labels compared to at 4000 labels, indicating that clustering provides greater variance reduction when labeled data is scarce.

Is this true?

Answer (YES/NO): NO